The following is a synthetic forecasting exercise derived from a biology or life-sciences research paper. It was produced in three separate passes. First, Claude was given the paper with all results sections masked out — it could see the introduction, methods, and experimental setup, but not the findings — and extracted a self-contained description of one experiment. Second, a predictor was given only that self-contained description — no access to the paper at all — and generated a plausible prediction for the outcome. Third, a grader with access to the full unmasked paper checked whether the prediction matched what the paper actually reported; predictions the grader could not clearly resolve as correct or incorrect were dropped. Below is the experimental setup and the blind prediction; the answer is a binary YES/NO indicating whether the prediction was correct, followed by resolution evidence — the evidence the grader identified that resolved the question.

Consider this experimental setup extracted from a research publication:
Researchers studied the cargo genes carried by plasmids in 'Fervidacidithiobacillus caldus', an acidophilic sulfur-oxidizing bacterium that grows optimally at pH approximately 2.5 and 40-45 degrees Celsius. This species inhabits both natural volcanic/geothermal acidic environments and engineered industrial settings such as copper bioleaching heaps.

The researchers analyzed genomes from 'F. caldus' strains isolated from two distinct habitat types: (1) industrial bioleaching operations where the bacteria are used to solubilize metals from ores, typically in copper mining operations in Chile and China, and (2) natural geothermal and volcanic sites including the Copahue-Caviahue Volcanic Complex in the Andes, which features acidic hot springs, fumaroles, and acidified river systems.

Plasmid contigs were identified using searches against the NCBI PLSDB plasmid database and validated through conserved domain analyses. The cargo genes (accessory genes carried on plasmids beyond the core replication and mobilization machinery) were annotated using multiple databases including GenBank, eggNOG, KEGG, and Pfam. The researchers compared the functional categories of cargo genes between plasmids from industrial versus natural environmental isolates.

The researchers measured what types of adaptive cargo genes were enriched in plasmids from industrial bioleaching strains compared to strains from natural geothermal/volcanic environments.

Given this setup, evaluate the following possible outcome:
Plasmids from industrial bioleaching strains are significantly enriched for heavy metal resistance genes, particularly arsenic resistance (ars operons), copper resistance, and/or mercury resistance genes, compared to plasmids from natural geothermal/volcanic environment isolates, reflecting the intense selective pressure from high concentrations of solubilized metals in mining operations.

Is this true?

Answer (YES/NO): YES